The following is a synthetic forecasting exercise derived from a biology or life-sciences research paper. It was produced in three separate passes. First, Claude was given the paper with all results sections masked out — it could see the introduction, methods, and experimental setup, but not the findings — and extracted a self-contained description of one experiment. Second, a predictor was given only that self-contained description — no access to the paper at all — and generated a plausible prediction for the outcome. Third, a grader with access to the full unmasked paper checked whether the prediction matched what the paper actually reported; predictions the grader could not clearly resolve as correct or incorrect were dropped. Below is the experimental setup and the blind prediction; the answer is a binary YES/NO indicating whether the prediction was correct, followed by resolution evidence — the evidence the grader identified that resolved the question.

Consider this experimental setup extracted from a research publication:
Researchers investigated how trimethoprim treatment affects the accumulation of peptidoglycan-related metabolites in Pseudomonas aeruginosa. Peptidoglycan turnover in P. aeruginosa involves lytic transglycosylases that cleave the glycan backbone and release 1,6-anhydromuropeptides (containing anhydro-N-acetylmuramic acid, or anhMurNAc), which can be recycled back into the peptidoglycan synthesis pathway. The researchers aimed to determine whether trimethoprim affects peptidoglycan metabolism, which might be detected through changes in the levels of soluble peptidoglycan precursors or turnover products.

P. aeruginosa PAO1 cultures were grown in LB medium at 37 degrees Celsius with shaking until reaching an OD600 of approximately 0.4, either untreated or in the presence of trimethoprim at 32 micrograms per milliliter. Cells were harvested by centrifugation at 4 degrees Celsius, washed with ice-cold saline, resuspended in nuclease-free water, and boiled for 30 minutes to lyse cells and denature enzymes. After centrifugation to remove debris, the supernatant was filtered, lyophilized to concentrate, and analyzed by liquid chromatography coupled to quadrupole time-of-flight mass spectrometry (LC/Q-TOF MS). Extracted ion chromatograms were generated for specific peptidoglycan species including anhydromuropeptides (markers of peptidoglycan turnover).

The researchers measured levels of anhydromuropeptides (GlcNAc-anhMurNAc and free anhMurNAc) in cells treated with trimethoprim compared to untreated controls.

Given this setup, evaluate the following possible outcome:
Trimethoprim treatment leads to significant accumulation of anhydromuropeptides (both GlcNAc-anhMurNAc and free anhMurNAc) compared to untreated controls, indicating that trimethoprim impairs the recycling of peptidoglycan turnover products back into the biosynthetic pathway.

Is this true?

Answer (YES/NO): NO